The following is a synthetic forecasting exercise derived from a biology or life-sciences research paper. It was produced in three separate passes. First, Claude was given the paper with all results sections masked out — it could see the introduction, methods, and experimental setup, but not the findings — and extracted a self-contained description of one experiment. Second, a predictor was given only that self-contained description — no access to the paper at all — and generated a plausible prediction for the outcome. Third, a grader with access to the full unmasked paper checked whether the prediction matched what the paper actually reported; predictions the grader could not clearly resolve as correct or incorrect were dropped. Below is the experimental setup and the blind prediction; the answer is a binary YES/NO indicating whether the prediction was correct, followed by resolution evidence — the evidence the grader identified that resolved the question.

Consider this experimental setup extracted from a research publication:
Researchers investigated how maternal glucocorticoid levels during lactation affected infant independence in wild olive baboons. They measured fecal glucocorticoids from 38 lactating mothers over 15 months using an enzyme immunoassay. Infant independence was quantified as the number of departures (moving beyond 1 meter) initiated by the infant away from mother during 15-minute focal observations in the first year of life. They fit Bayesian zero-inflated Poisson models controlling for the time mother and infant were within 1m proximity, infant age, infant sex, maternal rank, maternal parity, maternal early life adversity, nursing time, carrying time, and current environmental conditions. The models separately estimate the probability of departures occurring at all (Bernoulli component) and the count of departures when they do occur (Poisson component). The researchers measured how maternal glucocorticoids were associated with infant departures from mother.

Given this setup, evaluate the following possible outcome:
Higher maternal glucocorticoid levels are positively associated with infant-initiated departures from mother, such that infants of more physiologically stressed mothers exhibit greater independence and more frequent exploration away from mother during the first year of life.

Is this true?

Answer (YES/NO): NO